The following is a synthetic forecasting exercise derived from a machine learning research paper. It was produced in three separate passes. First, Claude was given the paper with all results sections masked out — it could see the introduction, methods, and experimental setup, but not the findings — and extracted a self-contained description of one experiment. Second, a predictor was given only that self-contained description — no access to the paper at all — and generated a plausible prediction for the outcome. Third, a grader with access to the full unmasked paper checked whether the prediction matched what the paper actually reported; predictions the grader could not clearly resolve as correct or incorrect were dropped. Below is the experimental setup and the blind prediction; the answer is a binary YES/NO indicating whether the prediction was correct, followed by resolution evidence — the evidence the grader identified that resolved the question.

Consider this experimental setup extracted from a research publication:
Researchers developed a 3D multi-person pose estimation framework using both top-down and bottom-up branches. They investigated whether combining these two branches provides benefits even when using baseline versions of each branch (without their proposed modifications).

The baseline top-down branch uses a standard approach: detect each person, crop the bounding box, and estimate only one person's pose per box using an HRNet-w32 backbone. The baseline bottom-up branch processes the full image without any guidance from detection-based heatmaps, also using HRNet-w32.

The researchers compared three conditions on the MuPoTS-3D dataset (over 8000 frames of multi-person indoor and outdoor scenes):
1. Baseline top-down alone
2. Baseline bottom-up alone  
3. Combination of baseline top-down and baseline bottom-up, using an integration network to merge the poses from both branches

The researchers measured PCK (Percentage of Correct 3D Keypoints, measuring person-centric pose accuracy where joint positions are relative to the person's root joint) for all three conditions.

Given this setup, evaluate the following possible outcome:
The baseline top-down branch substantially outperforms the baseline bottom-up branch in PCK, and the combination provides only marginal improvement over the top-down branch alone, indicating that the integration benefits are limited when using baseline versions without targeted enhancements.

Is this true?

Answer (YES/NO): YES